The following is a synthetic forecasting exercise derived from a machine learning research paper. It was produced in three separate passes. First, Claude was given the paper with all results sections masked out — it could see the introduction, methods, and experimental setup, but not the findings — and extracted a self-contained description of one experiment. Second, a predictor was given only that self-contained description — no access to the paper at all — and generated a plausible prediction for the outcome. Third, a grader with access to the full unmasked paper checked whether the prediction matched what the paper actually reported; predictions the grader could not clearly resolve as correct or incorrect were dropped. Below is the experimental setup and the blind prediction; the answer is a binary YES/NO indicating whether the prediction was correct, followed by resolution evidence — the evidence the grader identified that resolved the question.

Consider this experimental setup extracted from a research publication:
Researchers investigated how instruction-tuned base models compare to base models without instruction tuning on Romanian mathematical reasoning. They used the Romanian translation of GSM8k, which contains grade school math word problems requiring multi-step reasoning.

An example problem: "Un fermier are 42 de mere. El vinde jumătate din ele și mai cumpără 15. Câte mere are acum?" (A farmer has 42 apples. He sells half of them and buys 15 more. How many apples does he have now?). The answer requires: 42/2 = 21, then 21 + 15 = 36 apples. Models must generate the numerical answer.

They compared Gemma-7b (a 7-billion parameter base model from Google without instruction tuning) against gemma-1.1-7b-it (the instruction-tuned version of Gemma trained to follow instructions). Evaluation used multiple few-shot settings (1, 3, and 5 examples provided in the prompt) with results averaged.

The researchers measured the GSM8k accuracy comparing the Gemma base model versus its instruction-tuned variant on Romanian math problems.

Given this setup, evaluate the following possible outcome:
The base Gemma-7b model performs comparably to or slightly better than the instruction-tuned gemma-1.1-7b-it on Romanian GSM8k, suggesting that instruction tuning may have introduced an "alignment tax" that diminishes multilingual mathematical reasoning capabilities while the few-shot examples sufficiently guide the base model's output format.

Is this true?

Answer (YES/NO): NO